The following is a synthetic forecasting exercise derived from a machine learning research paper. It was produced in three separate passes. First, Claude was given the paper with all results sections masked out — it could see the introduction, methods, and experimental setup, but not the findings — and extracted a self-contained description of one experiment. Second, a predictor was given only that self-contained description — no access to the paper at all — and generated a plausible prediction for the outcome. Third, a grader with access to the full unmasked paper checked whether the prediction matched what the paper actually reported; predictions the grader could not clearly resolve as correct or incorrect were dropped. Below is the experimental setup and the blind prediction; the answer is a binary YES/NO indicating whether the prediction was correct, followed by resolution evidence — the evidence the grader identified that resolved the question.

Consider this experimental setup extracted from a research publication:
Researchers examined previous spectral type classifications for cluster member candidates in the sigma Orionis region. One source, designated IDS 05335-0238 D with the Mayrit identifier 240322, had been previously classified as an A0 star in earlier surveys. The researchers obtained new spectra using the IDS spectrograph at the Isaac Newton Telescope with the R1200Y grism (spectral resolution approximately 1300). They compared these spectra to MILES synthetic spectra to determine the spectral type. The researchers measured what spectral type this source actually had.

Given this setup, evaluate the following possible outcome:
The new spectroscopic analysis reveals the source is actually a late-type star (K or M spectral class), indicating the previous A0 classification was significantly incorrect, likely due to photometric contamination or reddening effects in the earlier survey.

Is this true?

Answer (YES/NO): NO